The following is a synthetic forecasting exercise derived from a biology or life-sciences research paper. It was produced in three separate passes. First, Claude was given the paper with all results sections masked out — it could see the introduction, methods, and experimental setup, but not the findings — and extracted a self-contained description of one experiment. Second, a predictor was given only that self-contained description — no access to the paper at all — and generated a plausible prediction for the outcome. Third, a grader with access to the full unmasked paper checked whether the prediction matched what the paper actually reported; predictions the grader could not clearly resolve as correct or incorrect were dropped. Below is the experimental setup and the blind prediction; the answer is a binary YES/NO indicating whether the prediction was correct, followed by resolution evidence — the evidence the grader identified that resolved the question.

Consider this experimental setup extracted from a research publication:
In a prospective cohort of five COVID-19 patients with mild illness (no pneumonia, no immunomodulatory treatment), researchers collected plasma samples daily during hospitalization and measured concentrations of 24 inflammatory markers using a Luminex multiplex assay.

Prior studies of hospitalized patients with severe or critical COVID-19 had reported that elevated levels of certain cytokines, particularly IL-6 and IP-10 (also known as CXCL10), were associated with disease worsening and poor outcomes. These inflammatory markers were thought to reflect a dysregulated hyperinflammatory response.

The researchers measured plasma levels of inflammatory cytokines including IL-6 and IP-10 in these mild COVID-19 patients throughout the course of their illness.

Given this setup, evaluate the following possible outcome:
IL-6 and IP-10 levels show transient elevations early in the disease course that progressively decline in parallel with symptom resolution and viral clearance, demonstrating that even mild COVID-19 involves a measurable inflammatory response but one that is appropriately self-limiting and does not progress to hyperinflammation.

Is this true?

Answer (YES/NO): NO